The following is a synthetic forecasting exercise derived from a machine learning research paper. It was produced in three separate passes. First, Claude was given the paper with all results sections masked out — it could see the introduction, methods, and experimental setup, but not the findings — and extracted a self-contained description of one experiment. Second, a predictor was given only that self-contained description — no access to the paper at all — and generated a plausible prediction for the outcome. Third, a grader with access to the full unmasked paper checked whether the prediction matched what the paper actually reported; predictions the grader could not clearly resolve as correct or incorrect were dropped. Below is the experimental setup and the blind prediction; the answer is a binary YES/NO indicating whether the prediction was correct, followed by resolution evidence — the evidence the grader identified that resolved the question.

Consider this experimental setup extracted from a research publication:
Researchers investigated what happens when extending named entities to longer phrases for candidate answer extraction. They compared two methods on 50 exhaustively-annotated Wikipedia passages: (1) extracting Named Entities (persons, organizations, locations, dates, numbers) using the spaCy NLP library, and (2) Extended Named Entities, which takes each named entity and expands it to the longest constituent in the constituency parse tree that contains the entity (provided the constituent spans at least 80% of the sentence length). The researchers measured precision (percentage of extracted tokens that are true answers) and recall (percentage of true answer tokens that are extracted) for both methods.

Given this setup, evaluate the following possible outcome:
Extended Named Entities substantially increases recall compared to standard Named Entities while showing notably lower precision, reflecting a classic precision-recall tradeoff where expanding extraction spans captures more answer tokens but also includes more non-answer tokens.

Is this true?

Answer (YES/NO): NO